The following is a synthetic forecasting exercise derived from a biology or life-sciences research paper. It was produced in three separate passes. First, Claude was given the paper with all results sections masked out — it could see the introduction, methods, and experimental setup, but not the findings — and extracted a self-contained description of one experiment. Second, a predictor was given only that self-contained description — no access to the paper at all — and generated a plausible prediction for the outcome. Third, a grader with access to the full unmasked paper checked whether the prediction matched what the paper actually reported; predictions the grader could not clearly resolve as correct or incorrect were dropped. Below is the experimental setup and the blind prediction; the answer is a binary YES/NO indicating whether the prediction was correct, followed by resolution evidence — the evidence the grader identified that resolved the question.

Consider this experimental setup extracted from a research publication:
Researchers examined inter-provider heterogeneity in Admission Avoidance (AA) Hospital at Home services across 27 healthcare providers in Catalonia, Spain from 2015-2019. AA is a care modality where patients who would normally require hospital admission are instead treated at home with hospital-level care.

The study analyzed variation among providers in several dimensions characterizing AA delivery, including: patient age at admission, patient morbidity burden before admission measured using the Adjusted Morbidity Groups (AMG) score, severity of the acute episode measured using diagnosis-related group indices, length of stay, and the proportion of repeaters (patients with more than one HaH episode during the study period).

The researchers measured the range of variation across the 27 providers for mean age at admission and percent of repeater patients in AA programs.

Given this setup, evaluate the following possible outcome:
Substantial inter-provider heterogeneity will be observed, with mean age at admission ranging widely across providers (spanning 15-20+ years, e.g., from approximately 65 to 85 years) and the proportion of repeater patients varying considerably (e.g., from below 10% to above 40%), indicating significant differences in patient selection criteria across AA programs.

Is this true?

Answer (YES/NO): NO